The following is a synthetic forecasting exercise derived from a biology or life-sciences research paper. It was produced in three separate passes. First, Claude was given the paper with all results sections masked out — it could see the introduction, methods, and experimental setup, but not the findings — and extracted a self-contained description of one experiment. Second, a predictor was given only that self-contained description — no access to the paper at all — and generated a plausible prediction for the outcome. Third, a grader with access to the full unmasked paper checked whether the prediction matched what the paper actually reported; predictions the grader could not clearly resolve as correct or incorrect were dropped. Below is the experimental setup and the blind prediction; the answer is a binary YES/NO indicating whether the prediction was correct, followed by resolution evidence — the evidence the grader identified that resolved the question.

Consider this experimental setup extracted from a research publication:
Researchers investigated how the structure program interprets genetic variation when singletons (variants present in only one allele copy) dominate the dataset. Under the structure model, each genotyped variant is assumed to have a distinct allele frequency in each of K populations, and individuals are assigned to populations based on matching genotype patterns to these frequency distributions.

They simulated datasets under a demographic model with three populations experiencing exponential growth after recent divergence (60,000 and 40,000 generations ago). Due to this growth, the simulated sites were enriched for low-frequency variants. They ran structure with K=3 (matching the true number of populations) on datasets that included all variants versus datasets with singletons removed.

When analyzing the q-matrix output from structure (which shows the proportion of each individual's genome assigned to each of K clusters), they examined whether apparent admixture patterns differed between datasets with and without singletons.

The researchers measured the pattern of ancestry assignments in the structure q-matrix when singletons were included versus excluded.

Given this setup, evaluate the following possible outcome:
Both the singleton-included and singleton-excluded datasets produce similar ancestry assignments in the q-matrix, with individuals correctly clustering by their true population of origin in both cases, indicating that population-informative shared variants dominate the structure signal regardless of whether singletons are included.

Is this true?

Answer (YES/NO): NO